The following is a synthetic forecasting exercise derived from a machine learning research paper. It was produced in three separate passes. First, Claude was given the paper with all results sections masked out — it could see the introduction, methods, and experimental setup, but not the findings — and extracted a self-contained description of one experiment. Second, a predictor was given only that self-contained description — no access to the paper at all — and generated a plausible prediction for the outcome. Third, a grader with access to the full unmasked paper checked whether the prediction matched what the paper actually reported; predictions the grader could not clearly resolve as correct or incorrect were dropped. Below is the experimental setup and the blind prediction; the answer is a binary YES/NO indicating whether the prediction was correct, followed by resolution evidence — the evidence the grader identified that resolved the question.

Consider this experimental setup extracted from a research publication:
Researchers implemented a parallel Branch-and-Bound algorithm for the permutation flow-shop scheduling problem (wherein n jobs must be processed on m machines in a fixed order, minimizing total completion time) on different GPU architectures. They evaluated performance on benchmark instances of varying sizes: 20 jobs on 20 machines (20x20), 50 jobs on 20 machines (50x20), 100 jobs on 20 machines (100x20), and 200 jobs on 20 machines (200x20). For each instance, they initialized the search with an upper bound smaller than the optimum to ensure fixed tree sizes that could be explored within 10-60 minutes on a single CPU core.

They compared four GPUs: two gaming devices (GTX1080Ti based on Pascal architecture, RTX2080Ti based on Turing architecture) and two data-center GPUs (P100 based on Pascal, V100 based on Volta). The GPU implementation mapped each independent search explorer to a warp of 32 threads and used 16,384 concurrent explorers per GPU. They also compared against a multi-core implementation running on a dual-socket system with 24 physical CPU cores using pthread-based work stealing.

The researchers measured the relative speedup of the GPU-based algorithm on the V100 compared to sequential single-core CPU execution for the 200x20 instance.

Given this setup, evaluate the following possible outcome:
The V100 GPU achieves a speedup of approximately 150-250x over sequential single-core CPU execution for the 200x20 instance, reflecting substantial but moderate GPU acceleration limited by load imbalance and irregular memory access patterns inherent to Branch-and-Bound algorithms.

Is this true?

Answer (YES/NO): NO